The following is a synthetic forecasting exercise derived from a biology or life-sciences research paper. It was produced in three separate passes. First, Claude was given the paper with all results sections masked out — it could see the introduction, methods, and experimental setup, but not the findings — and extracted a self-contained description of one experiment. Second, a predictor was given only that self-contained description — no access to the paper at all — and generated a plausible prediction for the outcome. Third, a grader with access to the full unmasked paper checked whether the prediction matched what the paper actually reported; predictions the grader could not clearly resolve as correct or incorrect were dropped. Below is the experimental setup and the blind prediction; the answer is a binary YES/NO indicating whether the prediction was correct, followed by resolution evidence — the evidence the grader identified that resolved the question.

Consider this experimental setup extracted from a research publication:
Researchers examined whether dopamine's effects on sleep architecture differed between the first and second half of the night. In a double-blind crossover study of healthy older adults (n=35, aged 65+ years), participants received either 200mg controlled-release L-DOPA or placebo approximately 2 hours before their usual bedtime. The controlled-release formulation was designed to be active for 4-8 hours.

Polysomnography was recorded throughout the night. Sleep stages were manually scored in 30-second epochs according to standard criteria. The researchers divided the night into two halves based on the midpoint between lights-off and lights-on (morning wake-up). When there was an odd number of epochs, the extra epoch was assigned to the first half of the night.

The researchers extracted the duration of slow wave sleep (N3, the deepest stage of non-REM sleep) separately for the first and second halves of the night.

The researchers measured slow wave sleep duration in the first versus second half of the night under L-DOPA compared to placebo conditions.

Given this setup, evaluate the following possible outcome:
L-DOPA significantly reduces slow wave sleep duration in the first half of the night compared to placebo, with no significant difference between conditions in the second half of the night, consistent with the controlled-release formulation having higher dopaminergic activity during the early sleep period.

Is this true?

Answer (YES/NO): NO